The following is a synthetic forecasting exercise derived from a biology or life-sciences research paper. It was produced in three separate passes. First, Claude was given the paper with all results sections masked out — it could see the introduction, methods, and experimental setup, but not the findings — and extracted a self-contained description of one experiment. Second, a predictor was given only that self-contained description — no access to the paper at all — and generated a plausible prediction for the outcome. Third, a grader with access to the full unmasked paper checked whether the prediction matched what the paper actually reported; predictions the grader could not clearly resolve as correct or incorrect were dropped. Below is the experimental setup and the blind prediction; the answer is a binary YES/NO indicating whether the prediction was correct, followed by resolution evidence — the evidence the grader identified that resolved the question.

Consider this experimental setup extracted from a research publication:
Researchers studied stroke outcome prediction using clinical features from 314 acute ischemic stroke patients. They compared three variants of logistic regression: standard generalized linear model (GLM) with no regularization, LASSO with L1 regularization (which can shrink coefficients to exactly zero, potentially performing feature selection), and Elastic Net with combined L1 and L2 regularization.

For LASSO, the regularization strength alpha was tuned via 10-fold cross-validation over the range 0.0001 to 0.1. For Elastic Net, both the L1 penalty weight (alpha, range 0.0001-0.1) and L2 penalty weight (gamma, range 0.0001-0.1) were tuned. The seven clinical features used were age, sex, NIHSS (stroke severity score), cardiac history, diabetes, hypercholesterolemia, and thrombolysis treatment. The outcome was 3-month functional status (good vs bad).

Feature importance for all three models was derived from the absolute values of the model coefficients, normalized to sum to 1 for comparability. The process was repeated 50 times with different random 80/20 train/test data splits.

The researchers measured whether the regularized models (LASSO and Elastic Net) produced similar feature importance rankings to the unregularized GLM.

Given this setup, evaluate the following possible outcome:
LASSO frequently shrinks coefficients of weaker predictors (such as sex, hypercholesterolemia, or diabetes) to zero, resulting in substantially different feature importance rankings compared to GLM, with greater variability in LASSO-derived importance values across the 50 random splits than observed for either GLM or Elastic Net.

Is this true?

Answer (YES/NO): NO